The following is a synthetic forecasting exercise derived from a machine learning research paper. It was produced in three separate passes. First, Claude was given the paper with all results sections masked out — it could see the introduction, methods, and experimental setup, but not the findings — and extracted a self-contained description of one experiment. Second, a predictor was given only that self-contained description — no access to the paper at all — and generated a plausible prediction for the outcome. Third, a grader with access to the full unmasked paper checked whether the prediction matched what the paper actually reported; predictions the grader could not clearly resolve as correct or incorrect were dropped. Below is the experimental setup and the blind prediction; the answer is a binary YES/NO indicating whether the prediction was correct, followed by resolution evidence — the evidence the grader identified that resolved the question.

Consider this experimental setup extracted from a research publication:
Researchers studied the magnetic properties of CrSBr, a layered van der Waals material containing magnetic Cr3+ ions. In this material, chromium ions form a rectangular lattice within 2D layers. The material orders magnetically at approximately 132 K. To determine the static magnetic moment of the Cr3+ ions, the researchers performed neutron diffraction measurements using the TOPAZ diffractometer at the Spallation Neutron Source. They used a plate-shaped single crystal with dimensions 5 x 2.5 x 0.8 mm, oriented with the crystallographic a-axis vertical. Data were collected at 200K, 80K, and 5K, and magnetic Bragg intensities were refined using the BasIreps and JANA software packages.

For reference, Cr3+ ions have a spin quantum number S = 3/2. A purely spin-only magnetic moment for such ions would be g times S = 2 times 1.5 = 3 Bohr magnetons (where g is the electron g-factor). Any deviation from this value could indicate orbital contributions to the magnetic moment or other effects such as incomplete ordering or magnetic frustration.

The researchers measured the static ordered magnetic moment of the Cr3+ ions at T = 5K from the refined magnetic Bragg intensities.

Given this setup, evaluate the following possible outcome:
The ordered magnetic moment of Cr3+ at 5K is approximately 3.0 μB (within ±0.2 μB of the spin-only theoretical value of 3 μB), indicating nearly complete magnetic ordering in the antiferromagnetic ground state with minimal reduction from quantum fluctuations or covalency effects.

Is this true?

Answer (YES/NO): NO